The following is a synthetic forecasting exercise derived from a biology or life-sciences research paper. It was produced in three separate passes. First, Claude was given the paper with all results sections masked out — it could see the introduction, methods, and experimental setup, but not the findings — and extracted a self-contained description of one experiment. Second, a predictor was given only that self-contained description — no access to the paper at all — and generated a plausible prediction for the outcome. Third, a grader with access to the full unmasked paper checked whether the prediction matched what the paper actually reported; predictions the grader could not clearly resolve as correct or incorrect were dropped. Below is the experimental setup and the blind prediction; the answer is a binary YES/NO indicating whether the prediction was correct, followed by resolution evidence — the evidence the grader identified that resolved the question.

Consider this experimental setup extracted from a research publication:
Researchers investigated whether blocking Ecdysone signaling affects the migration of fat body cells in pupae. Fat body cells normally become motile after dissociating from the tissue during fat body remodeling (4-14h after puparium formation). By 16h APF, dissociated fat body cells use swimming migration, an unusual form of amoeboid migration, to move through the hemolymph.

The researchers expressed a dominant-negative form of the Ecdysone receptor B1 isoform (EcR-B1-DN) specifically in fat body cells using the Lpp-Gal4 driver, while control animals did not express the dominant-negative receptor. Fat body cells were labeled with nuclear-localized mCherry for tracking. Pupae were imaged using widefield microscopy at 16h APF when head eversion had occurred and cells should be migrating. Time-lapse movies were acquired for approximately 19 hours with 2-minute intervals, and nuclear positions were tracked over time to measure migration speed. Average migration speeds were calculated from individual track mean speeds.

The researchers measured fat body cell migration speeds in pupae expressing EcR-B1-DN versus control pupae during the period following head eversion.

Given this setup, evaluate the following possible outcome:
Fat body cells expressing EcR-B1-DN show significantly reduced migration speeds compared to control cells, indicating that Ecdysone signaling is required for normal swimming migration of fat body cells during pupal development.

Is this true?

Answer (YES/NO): YES